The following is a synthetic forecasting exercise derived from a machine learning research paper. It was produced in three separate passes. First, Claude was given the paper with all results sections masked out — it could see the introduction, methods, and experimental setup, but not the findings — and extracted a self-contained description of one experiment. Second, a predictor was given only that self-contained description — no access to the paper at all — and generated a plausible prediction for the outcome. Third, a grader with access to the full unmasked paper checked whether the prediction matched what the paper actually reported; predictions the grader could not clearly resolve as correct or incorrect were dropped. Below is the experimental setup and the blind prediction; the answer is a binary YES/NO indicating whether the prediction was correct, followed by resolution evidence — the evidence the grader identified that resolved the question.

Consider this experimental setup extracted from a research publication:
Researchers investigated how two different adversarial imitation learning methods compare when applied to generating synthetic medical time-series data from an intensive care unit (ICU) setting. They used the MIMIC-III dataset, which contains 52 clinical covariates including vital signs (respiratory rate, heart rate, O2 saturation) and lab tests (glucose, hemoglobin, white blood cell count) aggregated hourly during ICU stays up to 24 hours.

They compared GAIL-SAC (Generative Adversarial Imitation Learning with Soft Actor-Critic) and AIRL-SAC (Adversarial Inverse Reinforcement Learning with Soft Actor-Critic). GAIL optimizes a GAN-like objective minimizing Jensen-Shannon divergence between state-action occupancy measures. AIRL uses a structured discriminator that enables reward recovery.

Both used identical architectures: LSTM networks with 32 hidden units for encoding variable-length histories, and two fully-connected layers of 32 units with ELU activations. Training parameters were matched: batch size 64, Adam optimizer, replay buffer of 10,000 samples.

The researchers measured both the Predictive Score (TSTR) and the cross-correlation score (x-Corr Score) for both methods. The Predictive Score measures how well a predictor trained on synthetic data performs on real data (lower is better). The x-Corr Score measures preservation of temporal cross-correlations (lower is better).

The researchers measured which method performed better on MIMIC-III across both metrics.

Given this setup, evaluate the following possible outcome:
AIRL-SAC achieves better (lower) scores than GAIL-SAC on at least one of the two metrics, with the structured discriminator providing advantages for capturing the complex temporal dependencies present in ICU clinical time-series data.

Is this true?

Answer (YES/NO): NO